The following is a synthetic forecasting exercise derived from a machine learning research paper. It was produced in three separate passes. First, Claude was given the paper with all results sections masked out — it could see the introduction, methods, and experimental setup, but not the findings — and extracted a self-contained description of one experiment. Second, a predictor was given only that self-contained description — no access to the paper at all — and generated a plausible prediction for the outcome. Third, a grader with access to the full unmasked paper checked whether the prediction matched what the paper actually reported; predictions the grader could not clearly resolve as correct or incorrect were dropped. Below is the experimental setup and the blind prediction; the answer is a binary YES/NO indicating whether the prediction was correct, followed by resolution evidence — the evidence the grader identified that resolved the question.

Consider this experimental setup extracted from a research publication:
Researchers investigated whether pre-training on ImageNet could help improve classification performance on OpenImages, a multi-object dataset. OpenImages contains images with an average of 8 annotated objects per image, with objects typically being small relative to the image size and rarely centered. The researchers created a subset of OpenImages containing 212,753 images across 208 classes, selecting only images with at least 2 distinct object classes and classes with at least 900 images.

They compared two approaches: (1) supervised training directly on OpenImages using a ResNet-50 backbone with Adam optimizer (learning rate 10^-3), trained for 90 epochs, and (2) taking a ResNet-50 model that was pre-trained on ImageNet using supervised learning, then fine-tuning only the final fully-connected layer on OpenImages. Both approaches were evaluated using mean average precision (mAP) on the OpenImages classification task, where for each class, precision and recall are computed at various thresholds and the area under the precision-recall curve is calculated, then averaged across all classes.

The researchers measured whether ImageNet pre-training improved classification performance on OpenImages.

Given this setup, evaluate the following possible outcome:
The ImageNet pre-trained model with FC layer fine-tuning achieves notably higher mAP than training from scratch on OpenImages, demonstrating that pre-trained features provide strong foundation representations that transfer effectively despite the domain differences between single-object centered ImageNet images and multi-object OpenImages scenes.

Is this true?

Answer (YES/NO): NO